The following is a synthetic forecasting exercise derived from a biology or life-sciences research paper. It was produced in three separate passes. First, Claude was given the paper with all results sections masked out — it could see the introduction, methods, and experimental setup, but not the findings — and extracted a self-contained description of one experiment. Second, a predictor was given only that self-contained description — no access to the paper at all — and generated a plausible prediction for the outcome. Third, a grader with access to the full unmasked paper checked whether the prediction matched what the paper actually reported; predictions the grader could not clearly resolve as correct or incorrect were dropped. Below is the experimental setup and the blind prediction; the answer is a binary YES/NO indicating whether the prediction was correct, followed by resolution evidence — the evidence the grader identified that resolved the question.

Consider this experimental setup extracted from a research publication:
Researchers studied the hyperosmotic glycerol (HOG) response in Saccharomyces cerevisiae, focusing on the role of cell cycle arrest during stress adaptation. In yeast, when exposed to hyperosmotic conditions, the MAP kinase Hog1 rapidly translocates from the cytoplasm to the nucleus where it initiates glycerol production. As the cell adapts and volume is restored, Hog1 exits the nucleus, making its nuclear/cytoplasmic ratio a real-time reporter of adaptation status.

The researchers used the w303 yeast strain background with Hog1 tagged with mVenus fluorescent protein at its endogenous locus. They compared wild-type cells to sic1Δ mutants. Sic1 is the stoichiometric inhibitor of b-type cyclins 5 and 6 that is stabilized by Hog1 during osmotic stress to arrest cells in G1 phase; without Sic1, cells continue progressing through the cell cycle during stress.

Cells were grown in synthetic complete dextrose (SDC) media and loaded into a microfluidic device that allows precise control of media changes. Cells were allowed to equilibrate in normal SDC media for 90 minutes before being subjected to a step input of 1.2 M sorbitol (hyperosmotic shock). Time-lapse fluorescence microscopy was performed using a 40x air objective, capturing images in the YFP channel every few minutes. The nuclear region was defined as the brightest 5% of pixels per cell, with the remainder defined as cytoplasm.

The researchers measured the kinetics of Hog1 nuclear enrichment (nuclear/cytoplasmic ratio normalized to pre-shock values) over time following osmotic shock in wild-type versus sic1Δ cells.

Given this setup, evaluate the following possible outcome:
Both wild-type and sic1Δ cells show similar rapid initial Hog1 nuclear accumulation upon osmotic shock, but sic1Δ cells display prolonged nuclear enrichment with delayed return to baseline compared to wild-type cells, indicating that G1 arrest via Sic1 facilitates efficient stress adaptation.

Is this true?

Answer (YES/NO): NO